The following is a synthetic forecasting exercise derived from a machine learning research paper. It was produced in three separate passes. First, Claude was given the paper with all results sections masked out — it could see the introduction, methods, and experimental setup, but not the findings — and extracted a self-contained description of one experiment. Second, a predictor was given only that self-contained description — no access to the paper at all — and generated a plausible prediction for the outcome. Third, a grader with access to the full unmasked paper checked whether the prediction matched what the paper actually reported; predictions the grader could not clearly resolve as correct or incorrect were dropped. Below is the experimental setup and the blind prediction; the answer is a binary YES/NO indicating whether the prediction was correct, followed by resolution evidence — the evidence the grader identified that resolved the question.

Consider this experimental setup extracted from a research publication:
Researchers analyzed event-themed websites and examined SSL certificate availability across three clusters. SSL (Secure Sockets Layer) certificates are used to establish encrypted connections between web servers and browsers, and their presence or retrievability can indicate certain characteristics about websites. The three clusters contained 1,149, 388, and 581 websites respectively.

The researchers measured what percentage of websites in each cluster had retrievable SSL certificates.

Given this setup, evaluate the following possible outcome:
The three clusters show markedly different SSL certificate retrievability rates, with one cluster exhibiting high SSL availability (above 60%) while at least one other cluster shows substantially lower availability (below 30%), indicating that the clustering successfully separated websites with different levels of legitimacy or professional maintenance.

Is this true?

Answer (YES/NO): NO